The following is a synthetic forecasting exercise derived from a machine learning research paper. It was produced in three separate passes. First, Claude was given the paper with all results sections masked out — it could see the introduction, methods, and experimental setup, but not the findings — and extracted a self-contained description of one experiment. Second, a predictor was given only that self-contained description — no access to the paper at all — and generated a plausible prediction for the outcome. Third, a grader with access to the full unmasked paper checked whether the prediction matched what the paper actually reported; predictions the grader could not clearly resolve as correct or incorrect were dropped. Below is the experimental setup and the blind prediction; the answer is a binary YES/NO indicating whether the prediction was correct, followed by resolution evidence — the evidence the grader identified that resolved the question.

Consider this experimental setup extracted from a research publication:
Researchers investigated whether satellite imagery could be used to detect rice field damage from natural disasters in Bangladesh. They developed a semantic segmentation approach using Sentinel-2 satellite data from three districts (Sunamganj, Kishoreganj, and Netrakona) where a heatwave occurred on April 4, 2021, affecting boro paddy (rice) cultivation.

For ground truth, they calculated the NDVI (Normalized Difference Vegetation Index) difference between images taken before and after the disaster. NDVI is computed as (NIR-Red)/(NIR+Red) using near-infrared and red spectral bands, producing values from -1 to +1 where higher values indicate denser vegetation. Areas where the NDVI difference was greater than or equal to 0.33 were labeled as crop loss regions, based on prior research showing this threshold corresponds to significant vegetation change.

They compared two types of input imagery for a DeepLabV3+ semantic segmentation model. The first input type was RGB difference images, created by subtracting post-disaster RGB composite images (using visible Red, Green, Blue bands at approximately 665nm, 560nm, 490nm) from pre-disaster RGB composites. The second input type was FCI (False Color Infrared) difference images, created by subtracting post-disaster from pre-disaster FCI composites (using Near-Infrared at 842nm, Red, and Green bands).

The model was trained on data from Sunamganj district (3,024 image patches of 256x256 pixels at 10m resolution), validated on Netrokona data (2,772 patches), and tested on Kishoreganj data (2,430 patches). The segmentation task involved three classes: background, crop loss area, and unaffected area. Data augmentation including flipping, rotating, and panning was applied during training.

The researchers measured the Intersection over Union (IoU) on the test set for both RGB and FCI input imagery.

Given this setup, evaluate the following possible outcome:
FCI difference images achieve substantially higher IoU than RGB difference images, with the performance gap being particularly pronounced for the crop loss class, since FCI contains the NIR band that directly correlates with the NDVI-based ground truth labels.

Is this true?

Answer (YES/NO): NO